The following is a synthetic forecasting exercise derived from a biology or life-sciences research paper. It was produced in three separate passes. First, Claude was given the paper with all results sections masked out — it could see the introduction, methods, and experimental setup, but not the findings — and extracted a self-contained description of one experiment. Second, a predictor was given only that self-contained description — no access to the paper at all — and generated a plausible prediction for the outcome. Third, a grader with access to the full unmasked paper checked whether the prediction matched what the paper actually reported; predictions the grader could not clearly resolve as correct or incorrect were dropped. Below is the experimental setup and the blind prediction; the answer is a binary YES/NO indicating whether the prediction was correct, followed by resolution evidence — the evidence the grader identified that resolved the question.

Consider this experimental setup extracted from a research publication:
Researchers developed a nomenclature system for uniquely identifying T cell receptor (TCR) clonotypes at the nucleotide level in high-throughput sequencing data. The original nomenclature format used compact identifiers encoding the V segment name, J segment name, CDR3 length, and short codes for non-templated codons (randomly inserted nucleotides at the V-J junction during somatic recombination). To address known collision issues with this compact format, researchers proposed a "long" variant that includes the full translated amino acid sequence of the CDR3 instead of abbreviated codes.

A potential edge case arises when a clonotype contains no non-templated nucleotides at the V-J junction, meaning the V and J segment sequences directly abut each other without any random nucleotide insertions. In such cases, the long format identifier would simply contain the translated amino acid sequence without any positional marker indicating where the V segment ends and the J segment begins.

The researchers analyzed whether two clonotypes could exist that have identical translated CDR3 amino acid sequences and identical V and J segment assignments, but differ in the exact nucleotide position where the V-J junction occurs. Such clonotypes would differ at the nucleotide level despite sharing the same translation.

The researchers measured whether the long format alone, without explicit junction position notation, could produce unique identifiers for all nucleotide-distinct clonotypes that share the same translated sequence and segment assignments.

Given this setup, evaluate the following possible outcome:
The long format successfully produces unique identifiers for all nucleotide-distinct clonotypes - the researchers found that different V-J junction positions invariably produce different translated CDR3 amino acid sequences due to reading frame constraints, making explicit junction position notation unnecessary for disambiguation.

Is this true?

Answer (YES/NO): NO